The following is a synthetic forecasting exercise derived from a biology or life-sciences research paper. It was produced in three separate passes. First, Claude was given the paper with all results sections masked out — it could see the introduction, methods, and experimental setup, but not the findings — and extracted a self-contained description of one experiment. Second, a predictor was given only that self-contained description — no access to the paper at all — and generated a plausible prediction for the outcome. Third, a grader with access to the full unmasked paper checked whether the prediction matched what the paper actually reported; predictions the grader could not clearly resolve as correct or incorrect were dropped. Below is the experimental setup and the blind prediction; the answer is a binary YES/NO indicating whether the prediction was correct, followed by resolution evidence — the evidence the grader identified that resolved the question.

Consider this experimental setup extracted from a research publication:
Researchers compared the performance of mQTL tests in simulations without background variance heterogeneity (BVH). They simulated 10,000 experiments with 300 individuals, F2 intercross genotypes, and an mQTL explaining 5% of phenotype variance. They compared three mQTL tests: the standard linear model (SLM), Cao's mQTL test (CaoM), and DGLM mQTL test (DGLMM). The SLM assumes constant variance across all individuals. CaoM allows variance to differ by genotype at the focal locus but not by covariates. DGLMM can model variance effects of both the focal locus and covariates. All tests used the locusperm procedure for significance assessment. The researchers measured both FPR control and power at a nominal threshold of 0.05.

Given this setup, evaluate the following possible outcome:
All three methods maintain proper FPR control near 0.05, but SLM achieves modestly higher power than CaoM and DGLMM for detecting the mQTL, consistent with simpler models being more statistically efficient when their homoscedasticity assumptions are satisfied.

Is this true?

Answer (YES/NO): NO